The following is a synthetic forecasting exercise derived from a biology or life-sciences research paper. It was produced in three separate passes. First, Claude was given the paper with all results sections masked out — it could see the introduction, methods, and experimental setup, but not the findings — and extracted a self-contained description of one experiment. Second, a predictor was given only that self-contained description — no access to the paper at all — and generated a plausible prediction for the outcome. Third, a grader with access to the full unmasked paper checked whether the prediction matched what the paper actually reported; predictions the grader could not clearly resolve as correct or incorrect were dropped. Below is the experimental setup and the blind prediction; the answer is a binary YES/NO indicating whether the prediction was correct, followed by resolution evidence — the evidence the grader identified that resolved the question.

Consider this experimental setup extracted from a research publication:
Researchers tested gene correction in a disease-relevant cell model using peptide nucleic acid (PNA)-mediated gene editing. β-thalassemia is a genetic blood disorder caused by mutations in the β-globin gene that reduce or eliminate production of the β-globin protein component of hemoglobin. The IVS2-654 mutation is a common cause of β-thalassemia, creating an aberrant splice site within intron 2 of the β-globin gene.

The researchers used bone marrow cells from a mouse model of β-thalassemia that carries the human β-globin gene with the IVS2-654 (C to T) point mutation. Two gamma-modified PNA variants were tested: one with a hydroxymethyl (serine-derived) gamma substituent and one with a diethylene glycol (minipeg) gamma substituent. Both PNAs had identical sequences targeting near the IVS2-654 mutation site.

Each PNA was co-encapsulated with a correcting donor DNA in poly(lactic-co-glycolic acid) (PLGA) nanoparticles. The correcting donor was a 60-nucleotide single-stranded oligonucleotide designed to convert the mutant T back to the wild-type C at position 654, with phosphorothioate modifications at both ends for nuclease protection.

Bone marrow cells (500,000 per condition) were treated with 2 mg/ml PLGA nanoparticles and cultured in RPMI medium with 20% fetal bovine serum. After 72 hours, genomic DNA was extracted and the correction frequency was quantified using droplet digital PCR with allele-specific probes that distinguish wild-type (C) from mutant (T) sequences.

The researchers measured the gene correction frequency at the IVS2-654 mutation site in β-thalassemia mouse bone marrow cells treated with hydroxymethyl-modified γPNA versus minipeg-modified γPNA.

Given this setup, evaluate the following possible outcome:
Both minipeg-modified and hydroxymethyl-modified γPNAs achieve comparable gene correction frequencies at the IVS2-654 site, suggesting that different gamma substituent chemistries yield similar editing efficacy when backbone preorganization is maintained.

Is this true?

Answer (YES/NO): NO